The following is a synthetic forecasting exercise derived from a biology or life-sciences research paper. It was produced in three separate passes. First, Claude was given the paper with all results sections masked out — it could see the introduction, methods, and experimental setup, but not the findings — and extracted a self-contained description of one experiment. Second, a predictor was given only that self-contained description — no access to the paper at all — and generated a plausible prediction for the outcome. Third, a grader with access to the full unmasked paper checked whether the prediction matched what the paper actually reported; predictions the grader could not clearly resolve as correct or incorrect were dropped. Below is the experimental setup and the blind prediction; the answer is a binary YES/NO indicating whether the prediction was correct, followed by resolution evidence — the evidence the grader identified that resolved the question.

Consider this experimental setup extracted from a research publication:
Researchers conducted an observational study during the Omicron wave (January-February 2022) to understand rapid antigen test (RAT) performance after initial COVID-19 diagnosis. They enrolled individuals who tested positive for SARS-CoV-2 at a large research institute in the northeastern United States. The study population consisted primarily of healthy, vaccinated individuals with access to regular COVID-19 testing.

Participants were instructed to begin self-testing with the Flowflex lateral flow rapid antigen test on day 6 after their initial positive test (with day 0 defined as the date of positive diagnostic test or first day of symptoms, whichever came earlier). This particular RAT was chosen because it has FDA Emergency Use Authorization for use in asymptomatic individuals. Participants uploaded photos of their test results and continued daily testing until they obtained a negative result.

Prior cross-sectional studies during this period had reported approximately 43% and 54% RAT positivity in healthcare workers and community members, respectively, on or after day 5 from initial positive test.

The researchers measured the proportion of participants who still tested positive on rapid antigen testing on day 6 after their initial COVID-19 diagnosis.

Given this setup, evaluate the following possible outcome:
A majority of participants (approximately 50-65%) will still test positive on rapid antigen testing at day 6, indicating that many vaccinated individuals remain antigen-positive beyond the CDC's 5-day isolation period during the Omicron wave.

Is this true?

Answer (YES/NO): NO